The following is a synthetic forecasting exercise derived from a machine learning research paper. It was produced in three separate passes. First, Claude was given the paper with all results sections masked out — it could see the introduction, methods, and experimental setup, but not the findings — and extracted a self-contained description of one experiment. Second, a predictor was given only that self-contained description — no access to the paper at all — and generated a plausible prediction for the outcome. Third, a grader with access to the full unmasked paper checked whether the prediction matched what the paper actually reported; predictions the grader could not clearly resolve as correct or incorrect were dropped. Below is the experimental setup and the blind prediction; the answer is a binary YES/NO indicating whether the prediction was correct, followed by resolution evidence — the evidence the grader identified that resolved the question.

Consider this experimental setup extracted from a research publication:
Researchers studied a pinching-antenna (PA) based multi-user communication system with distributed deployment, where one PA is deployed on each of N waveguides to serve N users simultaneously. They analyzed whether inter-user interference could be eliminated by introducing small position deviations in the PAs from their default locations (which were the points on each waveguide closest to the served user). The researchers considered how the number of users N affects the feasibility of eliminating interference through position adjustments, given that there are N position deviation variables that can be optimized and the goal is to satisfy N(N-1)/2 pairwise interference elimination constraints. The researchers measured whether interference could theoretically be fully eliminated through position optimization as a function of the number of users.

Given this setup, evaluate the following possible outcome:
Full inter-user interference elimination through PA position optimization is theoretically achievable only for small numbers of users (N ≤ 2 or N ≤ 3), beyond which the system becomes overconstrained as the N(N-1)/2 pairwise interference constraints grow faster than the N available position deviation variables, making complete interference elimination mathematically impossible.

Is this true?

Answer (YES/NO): YES